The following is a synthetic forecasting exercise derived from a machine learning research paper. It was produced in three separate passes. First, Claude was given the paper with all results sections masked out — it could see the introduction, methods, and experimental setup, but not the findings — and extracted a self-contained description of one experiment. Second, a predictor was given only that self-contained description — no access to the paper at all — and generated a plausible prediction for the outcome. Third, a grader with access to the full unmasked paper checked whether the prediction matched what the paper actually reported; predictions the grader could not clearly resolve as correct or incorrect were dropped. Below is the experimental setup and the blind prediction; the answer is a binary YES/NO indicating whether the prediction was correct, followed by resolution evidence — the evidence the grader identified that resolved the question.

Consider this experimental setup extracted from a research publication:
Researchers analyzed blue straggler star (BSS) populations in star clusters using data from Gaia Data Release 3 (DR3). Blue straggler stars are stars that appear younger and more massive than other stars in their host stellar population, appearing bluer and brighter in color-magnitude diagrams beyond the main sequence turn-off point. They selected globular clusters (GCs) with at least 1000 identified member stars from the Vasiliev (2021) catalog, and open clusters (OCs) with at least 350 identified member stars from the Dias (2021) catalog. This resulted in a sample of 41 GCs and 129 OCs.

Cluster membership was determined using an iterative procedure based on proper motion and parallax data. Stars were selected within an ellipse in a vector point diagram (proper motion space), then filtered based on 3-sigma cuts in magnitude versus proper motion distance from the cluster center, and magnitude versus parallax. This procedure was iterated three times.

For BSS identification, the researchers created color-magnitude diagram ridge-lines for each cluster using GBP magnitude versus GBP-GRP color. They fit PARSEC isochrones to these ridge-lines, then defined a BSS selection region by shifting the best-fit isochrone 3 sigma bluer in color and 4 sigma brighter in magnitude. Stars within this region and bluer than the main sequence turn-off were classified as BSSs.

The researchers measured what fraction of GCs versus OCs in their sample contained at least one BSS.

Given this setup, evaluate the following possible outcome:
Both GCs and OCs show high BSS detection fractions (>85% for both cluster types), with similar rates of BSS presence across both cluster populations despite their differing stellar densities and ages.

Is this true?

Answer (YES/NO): NO